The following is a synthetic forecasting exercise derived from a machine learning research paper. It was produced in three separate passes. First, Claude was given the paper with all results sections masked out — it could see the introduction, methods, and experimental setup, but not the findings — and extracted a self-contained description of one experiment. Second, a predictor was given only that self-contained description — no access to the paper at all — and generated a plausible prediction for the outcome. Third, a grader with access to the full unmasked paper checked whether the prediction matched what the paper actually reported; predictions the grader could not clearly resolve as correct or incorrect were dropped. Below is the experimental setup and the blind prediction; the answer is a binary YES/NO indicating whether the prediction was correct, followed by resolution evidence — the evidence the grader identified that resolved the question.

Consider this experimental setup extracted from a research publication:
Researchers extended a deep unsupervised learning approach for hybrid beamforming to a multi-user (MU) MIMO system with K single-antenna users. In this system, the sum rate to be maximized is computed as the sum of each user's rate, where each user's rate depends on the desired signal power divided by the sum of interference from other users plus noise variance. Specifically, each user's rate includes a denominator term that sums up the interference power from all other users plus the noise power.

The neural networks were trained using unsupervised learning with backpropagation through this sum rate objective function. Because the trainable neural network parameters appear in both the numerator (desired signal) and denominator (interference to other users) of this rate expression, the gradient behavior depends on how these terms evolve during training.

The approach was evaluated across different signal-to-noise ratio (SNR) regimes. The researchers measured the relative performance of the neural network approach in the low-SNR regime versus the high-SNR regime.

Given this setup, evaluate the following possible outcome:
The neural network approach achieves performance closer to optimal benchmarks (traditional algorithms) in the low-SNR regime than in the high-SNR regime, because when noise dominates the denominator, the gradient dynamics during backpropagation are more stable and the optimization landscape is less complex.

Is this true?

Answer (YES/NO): YES